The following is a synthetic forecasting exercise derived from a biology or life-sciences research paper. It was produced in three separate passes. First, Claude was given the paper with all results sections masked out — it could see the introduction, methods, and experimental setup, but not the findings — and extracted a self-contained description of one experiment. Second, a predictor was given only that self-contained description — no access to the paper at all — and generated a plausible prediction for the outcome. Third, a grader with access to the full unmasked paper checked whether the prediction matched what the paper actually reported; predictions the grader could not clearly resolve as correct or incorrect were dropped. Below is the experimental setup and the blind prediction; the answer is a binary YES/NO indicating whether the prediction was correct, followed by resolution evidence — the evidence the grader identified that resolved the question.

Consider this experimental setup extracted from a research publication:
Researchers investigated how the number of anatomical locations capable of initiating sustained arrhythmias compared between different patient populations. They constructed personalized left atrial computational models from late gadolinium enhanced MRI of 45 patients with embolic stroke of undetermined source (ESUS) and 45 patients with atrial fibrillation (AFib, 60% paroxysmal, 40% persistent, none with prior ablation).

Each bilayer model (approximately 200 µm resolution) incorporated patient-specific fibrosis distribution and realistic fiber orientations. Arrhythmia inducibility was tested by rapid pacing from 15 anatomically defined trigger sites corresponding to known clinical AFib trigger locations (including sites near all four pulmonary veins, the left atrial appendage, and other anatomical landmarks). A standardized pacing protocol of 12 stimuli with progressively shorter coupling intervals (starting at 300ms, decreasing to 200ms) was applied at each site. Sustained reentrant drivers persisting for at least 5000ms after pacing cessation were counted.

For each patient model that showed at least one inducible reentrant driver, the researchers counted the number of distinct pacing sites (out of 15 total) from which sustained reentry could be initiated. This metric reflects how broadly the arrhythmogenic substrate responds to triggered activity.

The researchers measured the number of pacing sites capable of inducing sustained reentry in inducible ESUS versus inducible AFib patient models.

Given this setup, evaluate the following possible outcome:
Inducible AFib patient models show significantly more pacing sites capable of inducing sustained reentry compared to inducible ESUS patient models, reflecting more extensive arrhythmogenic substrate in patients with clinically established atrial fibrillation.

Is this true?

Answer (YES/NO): NO